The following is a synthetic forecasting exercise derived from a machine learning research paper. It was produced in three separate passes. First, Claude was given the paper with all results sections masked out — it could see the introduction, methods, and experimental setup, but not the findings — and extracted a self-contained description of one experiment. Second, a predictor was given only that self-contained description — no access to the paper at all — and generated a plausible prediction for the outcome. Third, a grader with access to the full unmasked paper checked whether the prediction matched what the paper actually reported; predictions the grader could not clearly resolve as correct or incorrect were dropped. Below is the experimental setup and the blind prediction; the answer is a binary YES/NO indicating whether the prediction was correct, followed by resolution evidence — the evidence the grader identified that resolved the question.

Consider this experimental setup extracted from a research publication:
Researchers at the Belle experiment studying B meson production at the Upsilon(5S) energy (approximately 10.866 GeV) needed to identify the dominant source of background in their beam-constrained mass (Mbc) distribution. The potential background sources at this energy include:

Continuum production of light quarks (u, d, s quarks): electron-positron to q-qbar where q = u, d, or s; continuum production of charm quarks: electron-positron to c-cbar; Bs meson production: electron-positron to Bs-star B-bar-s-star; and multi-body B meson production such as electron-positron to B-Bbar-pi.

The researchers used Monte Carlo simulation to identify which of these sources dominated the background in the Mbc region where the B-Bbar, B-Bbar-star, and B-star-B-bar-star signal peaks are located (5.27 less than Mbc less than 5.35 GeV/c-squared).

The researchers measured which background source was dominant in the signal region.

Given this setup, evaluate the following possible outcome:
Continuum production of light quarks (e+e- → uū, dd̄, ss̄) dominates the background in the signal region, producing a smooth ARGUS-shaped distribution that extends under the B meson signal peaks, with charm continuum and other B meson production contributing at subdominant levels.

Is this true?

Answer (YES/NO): NO